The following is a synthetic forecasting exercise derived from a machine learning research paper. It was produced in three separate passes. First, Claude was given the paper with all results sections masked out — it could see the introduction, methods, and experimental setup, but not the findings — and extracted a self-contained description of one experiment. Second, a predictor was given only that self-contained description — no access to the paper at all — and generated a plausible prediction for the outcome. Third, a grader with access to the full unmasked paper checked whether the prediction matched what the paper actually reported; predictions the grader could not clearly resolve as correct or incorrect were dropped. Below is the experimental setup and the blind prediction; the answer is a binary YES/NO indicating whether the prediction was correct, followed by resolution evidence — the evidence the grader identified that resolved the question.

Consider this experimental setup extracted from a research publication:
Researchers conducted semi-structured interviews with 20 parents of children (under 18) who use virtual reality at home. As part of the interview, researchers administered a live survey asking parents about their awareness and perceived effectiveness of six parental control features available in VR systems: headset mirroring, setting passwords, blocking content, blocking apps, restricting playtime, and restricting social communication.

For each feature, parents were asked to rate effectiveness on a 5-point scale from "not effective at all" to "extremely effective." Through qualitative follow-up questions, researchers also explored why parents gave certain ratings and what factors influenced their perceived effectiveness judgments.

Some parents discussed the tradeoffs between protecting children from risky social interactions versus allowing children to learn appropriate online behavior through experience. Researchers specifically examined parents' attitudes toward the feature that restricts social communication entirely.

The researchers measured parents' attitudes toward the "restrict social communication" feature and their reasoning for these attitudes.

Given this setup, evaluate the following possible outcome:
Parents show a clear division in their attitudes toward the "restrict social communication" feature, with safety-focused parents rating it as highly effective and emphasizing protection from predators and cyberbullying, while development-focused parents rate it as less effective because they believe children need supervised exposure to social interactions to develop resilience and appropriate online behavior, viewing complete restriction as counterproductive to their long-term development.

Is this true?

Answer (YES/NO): NO